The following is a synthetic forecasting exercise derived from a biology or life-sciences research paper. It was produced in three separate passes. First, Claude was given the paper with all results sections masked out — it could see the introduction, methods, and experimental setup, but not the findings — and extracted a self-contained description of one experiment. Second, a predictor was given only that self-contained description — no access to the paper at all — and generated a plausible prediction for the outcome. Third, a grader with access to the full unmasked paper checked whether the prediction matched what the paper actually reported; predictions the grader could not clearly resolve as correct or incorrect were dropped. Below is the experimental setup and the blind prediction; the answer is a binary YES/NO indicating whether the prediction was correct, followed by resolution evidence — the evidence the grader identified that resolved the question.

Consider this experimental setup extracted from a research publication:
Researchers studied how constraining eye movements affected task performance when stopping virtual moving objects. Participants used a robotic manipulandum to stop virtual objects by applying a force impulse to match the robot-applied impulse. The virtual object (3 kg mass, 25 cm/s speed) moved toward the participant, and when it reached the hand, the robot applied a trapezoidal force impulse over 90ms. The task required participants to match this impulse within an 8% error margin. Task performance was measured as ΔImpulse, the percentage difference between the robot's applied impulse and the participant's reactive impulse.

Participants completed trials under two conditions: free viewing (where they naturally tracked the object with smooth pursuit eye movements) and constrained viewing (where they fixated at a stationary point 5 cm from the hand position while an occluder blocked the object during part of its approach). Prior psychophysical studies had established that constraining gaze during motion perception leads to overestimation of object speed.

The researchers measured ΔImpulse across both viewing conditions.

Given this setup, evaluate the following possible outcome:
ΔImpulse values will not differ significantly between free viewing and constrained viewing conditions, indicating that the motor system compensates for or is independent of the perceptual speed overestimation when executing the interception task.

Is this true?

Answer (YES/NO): YES